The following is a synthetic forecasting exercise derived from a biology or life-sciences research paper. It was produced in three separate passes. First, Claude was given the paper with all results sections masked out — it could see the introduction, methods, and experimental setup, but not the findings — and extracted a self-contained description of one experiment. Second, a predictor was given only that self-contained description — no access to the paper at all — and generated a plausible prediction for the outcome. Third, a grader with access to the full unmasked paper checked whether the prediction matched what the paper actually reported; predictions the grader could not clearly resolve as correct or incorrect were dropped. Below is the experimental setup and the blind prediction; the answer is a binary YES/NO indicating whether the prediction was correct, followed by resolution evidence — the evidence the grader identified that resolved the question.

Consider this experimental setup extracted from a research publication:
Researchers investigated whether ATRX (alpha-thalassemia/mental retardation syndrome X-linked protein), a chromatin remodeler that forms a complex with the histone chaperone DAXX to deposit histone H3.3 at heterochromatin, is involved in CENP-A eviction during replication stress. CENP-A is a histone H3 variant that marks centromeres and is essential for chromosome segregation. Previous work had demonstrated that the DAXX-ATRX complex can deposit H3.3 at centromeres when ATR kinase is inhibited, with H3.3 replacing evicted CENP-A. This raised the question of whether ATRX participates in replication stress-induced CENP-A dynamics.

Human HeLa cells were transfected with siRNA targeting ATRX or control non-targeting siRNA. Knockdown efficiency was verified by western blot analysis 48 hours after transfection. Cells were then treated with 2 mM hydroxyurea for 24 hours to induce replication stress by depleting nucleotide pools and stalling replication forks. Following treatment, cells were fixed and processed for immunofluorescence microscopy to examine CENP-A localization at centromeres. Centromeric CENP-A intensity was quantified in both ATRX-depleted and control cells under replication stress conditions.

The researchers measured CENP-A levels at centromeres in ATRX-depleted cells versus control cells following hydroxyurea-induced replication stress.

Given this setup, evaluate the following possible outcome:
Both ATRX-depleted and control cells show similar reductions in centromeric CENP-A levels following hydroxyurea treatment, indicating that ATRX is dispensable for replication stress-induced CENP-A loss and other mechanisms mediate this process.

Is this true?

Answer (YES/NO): YES